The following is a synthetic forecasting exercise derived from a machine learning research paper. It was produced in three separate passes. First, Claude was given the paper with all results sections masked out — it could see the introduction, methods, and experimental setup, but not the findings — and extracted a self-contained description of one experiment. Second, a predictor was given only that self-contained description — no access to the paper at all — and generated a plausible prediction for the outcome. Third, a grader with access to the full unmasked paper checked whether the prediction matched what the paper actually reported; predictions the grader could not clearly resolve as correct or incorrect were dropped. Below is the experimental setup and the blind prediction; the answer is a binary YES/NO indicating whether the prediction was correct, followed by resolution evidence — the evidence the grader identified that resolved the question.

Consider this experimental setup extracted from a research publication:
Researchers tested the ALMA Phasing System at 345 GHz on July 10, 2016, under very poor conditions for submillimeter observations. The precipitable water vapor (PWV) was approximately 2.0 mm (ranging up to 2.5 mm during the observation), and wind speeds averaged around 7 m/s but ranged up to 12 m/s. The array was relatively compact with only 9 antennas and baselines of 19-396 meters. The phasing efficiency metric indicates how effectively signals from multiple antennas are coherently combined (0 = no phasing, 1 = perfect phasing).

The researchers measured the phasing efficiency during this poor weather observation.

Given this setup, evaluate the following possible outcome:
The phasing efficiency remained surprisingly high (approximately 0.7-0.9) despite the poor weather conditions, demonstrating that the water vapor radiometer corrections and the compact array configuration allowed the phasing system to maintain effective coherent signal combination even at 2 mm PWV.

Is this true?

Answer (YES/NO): NO